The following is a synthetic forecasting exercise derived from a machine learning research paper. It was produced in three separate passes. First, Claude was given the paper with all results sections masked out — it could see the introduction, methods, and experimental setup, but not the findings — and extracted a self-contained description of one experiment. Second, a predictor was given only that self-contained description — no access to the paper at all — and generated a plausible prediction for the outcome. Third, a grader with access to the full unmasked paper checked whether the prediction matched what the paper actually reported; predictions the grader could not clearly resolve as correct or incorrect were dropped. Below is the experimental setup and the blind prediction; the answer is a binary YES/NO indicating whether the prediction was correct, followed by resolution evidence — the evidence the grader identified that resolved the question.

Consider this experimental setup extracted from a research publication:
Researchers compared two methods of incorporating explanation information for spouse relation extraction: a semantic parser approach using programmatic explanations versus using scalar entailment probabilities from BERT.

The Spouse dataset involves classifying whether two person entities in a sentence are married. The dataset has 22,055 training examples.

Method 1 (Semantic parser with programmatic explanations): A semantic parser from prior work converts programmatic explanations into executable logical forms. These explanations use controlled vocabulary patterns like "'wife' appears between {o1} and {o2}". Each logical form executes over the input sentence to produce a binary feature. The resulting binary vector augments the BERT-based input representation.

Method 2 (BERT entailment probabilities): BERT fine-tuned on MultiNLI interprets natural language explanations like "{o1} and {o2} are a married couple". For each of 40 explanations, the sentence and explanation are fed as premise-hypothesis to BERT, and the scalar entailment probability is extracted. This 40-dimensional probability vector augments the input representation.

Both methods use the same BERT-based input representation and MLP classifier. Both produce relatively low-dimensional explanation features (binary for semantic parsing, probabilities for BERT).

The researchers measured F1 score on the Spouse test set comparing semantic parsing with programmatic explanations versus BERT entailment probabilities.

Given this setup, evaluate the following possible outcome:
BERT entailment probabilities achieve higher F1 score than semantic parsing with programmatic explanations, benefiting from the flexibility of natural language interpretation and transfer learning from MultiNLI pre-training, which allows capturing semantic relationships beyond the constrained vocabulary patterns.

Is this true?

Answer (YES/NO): YES